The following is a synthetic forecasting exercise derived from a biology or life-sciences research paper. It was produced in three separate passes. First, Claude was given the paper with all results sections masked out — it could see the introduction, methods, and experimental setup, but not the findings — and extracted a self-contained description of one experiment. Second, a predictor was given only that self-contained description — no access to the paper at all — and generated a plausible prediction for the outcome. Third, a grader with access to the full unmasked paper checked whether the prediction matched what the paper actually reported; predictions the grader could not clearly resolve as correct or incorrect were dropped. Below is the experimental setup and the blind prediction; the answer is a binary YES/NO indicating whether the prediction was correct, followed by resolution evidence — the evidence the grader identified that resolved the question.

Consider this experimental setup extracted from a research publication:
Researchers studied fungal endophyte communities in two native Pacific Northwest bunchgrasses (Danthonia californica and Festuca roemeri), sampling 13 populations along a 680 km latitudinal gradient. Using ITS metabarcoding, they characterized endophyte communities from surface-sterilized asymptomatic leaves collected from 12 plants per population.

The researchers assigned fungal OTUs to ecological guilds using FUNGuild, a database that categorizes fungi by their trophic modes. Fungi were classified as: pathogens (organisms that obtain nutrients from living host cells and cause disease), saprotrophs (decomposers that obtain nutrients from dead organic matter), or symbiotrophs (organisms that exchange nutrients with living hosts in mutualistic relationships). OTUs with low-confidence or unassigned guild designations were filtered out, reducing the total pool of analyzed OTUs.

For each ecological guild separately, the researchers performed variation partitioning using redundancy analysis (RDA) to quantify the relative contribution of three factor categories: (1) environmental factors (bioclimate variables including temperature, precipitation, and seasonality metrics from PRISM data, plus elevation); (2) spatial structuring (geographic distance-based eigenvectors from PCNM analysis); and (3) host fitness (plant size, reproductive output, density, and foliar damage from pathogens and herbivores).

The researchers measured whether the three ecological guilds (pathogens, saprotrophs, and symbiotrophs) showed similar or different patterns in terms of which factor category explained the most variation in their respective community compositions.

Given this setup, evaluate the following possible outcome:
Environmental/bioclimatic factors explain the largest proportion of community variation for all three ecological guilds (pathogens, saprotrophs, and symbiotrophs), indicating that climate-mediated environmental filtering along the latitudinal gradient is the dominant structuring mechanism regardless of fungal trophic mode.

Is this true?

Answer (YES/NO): YES